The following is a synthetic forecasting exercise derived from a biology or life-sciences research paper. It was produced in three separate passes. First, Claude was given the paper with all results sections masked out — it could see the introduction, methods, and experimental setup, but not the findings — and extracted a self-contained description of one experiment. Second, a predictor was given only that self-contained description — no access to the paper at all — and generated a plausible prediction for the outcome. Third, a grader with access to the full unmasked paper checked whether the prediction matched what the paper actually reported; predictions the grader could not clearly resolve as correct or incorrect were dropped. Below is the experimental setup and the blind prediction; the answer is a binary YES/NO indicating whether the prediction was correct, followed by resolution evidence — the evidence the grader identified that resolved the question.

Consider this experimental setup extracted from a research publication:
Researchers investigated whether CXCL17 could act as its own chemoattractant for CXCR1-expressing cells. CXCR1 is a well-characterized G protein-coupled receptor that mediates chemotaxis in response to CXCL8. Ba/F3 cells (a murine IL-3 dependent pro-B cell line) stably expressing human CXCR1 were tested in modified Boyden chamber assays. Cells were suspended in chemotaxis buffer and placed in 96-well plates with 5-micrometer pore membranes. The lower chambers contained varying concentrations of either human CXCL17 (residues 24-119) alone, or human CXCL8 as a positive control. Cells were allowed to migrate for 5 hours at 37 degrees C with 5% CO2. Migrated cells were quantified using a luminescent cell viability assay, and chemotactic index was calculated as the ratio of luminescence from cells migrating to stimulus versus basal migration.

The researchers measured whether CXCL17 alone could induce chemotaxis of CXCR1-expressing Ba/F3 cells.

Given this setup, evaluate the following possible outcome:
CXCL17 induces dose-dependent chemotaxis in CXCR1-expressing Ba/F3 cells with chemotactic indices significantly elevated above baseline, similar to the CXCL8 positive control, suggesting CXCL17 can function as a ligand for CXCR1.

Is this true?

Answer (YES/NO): NO